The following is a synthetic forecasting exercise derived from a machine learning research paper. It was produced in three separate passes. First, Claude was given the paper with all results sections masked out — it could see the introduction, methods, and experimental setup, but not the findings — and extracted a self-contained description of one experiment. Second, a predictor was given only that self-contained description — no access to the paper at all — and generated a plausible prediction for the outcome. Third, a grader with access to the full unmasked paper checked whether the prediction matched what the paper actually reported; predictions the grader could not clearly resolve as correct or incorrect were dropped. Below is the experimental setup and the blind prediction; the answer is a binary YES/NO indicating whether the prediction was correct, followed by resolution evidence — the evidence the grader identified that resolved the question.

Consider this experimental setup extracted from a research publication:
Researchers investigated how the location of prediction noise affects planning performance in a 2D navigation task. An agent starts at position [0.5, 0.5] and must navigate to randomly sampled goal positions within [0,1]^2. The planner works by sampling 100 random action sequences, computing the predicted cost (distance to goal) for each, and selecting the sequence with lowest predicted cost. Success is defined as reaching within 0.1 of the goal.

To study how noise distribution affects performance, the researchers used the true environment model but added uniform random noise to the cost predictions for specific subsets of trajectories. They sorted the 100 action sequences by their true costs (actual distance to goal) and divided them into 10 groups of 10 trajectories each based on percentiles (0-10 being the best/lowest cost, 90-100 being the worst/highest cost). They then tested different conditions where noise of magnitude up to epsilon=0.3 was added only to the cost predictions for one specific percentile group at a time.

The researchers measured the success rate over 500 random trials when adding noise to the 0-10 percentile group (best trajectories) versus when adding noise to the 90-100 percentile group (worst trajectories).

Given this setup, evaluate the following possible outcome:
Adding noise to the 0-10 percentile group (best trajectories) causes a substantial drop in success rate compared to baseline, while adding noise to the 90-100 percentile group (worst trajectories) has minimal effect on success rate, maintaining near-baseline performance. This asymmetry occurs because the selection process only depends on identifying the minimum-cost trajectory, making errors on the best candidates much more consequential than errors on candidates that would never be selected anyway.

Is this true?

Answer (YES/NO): NO